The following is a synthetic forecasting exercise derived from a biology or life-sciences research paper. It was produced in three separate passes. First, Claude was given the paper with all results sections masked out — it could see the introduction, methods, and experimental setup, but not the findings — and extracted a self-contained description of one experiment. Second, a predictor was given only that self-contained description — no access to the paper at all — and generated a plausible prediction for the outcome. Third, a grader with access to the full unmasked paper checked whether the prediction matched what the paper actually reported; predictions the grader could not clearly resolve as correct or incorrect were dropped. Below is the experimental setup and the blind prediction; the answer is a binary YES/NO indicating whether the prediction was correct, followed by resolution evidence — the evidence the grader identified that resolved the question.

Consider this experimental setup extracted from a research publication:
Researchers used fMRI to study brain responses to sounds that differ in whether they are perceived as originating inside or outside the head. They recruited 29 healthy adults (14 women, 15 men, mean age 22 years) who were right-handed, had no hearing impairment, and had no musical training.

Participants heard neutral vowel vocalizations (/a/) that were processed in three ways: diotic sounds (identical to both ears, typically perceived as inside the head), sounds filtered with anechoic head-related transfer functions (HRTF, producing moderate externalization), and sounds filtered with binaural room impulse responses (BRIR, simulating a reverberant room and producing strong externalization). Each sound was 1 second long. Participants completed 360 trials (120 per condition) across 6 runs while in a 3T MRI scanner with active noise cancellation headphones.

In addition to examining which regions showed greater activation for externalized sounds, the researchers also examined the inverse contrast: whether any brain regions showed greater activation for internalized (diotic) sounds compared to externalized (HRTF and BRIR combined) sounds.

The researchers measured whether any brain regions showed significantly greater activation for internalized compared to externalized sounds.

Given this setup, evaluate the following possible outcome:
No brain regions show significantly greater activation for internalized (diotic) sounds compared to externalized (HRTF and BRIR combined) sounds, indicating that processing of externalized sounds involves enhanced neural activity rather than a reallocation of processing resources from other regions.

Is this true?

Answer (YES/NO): NO